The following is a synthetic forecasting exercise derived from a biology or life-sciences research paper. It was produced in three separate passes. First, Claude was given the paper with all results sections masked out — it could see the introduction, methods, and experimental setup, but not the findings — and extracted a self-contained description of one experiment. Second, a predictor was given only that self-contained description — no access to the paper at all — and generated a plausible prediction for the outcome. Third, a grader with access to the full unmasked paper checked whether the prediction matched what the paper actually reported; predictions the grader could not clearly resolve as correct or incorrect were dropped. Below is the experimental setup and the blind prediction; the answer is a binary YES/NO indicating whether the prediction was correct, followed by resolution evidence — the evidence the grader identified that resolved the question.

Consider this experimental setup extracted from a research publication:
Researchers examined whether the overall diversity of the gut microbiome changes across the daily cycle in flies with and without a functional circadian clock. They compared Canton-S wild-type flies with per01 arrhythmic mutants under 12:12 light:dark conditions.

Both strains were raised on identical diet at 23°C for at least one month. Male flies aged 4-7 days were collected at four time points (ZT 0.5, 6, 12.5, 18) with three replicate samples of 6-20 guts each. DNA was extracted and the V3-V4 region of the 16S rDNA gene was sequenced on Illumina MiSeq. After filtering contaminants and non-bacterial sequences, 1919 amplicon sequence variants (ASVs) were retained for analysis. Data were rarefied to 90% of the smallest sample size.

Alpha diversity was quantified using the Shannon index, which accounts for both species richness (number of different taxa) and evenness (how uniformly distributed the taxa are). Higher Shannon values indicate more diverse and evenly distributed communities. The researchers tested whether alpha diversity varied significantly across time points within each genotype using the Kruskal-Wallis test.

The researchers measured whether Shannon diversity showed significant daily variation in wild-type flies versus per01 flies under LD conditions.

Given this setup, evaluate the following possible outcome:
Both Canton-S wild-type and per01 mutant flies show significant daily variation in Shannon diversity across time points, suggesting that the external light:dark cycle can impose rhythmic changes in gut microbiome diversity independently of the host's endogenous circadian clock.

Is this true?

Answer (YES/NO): NO